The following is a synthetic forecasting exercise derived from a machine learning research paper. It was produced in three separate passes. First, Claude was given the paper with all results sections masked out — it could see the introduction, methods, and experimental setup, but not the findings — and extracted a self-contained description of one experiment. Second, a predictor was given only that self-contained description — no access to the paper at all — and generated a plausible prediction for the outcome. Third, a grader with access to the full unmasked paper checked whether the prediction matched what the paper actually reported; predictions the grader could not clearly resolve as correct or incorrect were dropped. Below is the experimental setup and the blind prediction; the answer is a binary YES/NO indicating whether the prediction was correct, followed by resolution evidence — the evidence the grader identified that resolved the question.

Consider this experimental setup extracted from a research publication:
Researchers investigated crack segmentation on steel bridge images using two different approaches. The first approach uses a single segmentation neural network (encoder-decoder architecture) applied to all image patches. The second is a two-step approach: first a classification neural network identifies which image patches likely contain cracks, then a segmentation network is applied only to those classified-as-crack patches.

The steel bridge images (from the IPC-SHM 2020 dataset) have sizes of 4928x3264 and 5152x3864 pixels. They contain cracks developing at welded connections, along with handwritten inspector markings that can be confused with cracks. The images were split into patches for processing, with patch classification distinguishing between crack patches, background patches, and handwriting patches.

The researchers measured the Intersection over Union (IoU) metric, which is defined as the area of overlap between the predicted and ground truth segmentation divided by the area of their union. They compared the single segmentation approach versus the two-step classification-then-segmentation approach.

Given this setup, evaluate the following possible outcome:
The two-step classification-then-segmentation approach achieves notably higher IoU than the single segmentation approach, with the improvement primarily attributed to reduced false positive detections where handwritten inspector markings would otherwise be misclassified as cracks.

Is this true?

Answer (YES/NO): NO